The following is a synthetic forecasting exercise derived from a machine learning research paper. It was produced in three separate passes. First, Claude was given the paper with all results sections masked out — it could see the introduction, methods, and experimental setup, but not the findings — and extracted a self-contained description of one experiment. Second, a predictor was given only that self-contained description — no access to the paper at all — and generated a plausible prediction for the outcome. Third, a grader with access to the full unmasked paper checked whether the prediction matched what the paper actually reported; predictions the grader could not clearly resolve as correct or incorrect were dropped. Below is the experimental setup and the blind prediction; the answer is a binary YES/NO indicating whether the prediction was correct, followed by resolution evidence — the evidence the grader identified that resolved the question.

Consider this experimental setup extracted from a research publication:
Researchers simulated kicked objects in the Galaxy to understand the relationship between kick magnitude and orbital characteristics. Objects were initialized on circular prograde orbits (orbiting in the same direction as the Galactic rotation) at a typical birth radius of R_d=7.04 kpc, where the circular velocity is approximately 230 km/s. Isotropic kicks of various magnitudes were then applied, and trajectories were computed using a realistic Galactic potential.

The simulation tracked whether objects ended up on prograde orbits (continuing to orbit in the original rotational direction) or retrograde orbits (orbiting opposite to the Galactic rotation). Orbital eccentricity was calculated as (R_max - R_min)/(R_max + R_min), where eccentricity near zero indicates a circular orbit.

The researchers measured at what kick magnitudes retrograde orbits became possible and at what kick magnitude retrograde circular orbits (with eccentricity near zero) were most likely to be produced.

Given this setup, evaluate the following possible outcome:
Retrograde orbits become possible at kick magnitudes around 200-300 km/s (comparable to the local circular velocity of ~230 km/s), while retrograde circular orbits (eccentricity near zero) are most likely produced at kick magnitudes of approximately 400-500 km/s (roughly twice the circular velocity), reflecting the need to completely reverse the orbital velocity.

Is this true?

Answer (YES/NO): YES